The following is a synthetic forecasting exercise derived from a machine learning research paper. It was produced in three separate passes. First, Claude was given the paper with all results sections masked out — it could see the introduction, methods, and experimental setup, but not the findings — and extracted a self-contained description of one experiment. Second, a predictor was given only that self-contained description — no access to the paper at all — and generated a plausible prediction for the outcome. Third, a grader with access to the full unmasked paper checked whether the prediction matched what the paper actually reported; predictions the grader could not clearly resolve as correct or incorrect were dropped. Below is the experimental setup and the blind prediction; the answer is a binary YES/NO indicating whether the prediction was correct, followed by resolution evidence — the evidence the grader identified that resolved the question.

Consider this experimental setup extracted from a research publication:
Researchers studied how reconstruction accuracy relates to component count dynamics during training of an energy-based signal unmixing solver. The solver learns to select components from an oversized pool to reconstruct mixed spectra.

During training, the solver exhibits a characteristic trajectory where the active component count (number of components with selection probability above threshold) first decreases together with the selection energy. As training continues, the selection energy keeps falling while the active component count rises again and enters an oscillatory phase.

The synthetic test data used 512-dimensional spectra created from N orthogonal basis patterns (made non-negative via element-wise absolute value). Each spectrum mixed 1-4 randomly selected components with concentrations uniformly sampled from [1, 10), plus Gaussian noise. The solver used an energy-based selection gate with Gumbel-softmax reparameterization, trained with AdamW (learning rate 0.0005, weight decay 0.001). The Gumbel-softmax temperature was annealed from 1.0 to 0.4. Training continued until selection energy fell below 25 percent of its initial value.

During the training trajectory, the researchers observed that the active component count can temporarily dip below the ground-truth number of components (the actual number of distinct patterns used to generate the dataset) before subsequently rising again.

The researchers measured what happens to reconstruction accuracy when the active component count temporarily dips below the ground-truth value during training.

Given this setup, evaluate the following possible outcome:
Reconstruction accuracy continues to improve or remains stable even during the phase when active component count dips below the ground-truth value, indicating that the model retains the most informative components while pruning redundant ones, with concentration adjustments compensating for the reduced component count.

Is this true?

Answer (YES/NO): NO